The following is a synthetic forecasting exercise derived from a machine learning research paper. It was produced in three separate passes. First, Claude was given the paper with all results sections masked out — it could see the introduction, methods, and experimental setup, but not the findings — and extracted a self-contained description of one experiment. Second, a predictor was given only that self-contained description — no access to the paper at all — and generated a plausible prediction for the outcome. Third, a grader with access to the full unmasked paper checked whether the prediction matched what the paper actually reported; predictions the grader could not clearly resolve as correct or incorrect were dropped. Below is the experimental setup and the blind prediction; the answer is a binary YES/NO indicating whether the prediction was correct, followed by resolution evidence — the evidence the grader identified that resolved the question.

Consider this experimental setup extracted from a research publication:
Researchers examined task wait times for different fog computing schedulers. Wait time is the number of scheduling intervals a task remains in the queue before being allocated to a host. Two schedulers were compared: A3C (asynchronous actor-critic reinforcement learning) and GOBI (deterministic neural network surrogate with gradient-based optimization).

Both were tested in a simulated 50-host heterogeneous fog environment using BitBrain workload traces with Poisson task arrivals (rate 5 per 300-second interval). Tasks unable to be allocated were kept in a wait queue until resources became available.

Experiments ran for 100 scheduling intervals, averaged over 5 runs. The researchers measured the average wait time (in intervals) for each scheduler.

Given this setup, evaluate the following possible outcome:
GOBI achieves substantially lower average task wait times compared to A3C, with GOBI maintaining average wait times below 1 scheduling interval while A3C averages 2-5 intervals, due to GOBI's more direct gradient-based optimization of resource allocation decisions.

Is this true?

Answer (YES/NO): NO